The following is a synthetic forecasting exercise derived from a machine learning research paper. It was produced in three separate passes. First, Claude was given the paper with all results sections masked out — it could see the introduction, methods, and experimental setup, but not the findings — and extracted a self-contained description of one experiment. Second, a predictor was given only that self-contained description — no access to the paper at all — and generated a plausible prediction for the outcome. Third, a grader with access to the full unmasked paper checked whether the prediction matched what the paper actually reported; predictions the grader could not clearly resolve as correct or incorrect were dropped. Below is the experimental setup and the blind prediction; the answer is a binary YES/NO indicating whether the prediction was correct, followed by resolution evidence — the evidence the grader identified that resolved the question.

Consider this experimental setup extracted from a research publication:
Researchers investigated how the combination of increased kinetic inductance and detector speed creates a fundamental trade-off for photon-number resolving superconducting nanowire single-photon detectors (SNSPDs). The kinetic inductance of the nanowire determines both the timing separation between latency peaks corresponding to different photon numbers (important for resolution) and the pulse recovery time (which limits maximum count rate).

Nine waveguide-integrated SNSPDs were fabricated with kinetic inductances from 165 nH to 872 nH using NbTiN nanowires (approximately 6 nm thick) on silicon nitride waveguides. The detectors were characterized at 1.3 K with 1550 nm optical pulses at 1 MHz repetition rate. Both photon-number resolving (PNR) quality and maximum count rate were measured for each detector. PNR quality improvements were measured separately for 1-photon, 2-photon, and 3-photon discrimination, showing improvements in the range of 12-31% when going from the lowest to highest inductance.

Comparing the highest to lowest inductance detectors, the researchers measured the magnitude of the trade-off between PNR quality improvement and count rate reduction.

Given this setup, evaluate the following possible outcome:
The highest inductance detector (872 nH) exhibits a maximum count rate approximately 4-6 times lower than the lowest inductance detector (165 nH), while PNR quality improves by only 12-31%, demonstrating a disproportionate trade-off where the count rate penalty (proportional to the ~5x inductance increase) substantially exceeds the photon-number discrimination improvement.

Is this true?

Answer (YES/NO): NO